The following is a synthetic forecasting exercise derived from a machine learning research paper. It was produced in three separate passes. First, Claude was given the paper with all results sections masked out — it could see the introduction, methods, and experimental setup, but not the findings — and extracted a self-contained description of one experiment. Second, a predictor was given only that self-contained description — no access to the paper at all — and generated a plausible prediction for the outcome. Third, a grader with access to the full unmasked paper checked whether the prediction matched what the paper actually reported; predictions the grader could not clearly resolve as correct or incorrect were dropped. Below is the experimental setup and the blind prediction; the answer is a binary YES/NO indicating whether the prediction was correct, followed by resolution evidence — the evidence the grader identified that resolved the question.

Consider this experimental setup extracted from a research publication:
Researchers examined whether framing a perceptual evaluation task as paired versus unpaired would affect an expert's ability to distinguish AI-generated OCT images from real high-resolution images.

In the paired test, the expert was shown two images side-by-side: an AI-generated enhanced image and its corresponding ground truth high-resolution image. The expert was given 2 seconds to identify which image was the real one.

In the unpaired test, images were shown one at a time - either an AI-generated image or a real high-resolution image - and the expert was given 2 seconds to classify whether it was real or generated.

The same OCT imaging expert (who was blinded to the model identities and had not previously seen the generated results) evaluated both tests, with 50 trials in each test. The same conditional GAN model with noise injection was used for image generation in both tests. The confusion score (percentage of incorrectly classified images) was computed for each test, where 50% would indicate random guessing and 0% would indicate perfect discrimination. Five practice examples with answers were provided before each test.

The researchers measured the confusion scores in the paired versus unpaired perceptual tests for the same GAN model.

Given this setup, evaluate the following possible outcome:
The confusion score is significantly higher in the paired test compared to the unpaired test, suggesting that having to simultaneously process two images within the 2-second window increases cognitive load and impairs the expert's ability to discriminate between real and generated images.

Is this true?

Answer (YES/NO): NO